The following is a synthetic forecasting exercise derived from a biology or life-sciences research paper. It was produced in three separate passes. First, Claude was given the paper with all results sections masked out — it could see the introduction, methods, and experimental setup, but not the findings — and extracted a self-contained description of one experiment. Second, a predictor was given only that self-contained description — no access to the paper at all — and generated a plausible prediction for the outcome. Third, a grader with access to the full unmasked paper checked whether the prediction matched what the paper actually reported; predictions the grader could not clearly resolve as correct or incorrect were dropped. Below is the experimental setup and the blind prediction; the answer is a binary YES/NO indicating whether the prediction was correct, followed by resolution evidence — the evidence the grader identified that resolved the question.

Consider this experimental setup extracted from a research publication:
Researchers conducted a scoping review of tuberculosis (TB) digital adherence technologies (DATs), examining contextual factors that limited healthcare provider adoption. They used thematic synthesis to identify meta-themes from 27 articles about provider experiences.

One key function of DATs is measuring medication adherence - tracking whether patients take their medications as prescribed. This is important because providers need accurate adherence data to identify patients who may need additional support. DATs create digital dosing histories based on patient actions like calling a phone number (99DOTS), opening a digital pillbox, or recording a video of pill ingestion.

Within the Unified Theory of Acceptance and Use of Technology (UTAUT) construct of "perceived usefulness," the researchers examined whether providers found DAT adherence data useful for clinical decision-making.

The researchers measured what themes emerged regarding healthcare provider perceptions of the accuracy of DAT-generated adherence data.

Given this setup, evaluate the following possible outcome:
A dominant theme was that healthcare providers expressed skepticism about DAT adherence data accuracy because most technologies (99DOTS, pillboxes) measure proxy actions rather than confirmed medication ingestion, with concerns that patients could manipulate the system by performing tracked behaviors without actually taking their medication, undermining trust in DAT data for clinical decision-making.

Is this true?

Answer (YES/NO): NO